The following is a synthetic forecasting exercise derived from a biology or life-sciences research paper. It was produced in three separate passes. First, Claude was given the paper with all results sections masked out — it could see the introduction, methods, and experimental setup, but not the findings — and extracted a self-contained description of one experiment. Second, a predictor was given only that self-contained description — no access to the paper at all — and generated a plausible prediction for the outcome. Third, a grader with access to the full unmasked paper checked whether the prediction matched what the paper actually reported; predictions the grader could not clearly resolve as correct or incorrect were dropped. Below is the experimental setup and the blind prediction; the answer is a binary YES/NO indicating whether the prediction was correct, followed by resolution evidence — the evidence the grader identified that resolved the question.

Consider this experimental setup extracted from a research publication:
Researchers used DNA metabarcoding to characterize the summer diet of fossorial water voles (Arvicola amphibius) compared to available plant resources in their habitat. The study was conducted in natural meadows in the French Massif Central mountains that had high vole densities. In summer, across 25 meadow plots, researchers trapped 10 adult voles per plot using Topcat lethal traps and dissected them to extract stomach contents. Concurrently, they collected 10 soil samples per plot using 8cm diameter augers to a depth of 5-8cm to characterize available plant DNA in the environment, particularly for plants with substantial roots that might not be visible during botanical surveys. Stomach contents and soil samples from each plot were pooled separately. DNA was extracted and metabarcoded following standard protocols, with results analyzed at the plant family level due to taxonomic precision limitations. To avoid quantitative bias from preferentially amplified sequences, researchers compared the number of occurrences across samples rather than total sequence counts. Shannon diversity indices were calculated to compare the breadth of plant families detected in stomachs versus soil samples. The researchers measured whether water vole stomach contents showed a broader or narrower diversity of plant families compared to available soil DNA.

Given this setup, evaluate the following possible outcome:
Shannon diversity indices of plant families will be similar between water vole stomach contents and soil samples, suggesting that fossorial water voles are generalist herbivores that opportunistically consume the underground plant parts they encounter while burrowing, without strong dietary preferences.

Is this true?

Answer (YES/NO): NO